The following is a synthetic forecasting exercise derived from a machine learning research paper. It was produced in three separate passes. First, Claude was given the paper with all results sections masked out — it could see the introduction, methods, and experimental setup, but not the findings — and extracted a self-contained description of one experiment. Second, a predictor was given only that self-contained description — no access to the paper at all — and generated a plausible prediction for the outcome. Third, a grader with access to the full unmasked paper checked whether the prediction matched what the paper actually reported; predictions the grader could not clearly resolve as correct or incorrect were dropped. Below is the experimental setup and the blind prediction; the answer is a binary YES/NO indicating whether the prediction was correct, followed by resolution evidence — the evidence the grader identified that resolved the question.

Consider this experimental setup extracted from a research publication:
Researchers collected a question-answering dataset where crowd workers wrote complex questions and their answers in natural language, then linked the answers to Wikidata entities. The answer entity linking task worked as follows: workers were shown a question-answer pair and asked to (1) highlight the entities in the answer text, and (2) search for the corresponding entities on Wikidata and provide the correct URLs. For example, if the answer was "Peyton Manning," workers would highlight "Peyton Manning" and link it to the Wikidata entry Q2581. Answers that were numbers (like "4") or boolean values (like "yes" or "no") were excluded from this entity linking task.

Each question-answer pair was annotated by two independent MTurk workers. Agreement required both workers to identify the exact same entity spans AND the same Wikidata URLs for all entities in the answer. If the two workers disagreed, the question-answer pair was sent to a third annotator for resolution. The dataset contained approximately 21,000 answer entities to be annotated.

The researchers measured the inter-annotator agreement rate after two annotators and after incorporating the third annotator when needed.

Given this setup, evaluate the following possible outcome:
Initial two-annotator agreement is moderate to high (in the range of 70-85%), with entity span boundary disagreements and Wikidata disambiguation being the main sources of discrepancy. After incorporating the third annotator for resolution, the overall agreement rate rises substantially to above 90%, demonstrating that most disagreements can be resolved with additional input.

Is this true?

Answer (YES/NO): YES